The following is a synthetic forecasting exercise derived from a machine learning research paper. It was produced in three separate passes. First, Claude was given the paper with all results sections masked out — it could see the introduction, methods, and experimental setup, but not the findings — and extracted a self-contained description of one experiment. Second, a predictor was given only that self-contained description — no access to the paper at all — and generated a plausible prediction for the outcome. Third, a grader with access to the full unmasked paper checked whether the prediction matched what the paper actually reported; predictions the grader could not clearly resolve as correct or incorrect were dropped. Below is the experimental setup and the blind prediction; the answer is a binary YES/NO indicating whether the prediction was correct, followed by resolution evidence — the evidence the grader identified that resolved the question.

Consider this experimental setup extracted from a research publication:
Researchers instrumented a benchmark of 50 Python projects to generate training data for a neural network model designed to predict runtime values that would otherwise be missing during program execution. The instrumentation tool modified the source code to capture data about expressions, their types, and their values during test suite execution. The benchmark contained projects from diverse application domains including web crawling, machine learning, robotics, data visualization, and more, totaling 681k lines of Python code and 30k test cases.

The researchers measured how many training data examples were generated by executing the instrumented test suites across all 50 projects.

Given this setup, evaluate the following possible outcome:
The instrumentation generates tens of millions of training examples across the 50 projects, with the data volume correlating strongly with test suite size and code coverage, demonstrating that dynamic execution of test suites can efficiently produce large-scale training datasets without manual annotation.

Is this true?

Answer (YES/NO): NO